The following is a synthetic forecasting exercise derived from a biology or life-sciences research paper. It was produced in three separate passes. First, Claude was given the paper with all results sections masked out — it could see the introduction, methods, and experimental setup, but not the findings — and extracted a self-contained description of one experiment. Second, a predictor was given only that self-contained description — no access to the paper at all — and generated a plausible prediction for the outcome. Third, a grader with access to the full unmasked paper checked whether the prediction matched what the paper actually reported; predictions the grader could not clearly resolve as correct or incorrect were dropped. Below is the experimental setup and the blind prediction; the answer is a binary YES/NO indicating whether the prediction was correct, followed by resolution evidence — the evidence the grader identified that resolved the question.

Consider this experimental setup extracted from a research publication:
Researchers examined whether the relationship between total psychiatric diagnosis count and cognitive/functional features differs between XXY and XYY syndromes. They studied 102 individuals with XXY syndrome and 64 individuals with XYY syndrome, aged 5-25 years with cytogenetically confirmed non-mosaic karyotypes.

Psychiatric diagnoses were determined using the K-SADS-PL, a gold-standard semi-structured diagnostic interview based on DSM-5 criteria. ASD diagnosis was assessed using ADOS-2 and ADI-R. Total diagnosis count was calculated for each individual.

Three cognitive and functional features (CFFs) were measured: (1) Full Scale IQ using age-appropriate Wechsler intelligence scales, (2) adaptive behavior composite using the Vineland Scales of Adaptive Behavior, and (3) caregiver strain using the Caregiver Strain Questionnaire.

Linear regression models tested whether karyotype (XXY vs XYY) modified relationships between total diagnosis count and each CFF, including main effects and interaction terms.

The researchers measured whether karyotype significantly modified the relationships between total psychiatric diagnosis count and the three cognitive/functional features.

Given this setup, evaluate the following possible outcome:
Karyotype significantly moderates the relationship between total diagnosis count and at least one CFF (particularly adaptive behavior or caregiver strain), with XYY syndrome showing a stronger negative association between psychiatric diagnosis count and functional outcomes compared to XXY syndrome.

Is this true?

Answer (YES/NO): NO